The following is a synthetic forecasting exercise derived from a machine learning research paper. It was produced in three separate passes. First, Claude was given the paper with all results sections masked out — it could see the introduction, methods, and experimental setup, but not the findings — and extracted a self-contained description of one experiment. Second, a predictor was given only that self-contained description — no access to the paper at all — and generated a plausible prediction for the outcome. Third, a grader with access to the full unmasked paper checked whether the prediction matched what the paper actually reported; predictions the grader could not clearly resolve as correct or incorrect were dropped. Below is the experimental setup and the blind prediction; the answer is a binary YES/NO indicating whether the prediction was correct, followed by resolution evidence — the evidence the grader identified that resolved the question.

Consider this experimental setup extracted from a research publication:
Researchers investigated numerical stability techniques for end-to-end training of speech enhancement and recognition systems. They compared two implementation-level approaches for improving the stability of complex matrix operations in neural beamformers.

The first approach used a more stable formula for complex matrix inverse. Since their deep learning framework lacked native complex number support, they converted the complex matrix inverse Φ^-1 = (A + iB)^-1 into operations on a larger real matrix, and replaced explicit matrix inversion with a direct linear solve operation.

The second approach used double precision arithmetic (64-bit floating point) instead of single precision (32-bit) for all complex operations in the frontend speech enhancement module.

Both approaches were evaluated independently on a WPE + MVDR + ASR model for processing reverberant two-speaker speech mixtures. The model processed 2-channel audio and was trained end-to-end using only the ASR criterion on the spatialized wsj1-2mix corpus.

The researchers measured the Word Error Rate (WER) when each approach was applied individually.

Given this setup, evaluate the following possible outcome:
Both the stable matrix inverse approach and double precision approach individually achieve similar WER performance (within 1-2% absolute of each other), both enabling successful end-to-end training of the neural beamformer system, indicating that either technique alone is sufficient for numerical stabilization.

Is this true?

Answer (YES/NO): NO